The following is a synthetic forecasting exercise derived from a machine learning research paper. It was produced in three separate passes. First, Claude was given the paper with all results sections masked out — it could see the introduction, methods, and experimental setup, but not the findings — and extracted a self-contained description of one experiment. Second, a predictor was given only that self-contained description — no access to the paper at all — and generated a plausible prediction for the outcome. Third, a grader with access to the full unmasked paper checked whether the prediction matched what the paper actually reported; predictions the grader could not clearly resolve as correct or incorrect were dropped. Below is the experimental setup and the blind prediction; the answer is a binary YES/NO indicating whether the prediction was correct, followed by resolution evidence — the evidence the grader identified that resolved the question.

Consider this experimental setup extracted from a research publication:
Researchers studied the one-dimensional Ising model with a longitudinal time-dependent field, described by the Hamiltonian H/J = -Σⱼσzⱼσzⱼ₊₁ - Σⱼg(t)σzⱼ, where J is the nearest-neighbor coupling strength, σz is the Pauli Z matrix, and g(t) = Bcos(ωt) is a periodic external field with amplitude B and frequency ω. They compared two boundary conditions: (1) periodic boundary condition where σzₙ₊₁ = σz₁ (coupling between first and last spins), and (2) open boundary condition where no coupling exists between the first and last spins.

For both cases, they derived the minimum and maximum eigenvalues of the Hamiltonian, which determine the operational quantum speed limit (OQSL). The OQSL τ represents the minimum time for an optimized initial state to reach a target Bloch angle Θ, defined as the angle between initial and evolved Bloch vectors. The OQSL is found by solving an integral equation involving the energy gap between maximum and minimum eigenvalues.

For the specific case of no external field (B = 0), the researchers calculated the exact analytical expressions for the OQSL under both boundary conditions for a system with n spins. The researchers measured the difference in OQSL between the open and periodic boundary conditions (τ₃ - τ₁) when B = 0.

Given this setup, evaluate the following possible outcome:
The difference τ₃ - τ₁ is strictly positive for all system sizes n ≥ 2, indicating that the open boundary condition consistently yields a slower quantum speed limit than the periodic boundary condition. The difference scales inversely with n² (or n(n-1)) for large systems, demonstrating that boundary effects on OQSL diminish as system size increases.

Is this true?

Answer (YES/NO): YES